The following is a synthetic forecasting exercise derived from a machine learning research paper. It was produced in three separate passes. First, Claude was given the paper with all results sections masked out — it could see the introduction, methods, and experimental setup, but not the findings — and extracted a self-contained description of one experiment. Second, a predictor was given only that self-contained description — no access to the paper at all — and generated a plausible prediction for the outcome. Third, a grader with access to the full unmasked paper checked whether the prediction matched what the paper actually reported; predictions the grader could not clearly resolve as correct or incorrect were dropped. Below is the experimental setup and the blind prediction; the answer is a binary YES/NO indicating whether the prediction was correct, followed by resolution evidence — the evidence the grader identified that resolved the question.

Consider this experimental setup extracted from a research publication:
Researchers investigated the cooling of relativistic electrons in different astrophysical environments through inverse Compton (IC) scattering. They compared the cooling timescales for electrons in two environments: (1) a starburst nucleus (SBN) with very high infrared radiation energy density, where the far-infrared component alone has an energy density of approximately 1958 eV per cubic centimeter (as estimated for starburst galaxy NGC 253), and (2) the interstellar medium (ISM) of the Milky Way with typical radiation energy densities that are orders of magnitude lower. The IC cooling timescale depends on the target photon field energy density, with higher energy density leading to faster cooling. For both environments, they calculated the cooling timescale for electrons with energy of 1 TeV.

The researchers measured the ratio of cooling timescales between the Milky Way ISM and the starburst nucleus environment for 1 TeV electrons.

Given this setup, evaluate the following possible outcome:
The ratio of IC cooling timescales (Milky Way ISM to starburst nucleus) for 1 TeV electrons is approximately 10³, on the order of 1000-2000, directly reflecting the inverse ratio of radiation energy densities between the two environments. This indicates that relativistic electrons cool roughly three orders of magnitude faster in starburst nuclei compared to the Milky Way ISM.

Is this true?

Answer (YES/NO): YES